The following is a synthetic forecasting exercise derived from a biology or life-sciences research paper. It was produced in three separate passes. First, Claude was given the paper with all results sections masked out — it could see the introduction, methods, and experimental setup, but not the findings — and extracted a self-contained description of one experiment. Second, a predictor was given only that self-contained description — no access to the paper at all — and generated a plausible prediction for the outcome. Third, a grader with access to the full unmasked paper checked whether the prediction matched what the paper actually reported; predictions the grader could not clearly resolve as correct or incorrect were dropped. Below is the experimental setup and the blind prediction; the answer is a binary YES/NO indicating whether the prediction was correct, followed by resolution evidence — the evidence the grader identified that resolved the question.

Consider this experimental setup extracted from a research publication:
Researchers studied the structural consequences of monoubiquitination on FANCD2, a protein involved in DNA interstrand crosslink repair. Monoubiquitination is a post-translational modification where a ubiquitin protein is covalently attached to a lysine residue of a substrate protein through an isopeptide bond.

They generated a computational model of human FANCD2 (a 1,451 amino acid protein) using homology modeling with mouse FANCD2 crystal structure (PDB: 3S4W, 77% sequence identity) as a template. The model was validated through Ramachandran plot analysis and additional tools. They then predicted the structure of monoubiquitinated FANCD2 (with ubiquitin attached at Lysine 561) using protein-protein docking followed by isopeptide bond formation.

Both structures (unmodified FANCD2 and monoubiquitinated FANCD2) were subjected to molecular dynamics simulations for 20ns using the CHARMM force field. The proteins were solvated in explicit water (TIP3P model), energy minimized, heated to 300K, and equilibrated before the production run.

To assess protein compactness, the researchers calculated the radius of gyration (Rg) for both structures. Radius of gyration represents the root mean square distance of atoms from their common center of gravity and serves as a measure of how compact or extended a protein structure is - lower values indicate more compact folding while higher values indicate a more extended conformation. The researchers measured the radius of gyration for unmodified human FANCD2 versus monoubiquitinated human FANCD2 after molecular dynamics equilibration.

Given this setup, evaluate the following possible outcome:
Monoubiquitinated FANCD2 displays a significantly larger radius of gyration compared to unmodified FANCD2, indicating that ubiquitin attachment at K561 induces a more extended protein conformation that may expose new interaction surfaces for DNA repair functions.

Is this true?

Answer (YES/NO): YES